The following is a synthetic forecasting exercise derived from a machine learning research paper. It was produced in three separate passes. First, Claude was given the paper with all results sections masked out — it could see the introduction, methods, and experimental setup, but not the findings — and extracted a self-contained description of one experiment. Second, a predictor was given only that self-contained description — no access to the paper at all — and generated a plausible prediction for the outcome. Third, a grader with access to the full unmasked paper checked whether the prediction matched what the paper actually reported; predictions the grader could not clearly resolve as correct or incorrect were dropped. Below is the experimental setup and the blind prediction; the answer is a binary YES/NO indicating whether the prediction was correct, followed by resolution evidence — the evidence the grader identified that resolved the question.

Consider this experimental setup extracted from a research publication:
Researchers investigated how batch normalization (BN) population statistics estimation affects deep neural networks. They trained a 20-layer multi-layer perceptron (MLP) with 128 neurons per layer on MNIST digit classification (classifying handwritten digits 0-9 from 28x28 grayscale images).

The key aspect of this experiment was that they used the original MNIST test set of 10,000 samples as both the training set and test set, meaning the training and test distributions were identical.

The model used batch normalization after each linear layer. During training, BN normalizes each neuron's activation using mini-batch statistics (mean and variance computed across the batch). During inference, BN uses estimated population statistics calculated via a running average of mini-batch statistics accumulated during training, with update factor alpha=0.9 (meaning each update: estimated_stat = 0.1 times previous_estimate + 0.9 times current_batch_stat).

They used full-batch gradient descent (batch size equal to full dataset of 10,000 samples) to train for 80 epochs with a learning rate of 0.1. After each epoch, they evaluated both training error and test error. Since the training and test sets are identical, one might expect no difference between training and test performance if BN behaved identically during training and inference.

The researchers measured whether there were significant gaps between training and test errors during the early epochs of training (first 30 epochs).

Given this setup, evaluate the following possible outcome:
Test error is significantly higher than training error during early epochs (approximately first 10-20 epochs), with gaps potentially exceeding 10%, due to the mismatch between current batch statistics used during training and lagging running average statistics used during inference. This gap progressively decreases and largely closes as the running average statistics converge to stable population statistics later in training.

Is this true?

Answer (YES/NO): NO